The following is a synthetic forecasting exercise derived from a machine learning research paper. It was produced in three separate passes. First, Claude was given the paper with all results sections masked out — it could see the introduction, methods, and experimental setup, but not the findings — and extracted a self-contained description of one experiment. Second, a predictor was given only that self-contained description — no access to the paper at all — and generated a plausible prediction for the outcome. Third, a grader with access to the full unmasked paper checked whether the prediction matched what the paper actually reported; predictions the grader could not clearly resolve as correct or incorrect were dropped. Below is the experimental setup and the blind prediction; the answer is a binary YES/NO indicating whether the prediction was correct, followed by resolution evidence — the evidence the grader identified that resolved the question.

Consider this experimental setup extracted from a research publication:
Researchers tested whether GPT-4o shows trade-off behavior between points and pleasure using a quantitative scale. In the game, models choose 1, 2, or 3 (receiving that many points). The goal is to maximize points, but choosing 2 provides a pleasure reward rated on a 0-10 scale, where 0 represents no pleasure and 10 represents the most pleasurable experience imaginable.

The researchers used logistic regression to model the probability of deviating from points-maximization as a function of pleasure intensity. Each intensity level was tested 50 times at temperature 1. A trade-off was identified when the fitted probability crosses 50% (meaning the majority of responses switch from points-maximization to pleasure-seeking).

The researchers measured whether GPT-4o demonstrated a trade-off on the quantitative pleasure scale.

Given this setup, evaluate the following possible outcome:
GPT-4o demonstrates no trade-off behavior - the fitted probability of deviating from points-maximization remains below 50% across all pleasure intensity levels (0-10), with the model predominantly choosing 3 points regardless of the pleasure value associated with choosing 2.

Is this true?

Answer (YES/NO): NO